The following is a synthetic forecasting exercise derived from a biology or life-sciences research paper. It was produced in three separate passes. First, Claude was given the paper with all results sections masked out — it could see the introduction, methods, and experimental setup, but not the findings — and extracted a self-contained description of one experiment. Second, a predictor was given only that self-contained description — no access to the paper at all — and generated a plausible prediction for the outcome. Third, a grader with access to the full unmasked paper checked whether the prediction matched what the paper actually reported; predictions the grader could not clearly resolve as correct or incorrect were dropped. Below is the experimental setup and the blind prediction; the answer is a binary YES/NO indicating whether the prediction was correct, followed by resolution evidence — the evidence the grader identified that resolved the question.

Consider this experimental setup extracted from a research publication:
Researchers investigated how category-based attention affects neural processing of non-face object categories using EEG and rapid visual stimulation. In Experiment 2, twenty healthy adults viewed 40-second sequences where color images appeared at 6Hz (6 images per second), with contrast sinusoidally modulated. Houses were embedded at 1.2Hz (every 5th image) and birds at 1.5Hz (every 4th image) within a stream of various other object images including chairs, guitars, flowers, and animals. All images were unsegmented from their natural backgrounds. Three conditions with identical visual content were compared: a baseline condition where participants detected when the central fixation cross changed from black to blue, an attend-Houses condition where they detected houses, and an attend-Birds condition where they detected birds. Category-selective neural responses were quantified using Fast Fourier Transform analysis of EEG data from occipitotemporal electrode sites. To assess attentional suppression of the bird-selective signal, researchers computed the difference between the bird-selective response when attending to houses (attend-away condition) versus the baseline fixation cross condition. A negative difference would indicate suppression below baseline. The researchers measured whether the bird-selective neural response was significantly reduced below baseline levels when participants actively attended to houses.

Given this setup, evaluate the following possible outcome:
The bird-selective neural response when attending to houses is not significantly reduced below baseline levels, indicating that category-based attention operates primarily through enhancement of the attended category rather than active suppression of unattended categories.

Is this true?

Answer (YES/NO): YES